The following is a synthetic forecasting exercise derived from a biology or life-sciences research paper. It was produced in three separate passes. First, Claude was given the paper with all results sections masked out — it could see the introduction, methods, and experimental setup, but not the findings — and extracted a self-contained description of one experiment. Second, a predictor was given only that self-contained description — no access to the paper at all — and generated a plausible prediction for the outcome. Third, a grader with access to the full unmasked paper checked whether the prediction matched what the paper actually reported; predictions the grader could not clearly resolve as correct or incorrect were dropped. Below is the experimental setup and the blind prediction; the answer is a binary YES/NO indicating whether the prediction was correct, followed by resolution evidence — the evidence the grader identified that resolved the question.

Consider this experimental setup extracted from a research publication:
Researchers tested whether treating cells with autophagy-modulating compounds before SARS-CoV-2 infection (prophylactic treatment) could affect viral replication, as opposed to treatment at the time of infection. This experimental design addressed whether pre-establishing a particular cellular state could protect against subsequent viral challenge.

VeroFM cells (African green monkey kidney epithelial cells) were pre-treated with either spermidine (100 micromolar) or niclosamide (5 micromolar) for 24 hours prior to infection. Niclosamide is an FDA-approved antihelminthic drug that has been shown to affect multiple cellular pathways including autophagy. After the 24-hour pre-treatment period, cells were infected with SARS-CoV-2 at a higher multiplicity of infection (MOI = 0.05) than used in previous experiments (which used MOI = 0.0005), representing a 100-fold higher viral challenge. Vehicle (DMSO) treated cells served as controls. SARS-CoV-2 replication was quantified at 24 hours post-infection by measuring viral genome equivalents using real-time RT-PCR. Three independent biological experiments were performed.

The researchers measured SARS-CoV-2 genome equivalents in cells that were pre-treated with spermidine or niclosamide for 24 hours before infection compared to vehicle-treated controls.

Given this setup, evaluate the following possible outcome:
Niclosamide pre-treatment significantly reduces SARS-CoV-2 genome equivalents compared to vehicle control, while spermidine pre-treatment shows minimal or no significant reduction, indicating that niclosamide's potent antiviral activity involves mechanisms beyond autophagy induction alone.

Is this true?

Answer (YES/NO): NO